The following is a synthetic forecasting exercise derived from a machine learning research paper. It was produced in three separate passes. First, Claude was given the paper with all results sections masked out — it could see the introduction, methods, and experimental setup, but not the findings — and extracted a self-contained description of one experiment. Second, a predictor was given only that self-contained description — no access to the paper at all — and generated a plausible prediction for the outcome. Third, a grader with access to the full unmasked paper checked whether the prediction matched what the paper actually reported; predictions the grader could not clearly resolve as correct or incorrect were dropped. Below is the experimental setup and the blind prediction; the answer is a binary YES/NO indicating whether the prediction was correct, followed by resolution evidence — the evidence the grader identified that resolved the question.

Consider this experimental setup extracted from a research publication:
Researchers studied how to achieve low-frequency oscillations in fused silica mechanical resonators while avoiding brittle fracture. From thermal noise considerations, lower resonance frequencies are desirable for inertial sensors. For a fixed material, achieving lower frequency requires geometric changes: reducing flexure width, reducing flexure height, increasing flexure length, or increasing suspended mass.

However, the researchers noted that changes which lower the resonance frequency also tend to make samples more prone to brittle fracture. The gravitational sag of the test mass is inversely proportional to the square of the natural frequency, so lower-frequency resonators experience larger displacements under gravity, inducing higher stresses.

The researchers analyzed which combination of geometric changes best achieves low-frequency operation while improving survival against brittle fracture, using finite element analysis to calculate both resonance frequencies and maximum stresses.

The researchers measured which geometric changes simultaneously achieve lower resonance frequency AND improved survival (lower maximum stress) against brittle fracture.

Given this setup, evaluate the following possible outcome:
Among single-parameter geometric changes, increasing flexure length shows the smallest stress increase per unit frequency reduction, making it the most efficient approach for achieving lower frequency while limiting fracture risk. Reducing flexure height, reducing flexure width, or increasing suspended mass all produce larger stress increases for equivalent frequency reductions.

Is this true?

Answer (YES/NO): NO